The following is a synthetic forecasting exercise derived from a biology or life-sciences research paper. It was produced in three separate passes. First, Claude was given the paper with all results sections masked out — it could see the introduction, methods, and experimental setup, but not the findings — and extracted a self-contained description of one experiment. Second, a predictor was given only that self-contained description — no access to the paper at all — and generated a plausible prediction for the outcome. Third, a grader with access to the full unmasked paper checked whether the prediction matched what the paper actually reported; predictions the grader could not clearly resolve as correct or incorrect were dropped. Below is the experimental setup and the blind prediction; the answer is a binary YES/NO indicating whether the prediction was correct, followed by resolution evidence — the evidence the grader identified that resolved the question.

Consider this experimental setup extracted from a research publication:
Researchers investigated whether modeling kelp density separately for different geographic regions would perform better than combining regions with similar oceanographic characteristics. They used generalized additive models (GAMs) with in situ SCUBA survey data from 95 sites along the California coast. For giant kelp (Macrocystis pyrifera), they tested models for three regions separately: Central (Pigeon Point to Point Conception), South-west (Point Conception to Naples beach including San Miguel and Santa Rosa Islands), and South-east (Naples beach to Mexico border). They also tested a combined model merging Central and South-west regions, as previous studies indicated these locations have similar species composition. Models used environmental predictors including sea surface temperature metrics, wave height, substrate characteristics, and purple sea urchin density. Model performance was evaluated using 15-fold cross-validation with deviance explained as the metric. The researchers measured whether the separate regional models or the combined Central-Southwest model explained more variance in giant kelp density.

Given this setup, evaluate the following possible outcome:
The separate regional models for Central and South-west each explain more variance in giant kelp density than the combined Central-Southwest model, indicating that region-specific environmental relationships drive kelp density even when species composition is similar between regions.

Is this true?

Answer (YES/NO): NO